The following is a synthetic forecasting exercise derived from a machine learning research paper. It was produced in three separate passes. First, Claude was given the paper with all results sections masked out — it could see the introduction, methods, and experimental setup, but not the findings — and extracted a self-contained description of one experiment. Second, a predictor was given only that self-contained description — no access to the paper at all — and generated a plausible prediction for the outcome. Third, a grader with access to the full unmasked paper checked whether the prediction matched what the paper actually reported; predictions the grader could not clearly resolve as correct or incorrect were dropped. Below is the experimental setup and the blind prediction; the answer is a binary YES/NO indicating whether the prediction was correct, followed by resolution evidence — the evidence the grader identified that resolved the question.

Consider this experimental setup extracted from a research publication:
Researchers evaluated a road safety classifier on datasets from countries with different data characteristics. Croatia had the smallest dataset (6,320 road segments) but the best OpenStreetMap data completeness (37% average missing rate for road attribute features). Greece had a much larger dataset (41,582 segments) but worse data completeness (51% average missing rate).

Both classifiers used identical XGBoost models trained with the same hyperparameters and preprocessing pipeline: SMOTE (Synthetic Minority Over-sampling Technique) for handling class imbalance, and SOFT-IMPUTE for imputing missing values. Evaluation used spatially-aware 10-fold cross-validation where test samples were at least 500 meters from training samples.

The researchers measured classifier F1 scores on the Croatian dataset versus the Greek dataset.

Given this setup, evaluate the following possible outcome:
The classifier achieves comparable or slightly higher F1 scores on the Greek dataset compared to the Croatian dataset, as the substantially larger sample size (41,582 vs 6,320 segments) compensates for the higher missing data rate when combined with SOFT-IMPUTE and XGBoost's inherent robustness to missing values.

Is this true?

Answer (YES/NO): NO